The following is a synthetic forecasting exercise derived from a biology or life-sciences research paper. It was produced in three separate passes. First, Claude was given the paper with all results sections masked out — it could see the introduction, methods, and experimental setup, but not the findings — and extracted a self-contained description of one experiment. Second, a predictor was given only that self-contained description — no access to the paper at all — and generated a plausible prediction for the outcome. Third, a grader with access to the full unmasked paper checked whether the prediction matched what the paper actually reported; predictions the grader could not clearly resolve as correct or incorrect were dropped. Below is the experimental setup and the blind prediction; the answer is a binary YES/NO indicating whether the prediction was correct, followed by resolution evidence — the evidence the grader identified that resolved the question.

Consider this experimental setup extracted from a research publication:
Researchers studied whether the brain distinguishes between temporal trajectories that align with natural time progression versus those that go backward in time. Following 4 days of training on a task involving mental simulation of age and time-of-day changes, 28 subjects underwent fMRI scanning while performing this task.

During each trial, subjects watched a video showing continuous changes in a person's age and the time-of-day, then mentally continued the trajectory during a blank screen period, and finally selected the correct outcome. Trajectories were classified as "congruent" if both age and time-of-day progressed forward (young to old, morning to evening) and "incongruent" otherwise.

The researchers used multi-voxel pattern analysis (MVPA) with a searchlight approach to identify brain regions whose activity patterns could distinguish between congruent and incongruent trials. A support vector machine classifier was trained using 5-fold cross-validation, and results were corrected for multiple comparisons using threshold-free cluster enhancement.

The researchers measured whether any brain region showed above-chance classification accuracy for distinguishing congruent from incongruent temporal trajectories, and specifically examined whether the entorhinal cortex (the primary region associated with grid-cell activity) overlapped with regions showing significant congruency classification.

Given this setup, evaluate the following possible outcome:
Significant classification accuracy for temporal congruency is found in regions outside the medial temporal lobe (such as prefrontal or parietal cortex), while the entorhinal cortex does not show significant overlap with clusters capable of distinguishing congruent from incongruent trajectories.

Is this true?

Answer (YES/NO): NO